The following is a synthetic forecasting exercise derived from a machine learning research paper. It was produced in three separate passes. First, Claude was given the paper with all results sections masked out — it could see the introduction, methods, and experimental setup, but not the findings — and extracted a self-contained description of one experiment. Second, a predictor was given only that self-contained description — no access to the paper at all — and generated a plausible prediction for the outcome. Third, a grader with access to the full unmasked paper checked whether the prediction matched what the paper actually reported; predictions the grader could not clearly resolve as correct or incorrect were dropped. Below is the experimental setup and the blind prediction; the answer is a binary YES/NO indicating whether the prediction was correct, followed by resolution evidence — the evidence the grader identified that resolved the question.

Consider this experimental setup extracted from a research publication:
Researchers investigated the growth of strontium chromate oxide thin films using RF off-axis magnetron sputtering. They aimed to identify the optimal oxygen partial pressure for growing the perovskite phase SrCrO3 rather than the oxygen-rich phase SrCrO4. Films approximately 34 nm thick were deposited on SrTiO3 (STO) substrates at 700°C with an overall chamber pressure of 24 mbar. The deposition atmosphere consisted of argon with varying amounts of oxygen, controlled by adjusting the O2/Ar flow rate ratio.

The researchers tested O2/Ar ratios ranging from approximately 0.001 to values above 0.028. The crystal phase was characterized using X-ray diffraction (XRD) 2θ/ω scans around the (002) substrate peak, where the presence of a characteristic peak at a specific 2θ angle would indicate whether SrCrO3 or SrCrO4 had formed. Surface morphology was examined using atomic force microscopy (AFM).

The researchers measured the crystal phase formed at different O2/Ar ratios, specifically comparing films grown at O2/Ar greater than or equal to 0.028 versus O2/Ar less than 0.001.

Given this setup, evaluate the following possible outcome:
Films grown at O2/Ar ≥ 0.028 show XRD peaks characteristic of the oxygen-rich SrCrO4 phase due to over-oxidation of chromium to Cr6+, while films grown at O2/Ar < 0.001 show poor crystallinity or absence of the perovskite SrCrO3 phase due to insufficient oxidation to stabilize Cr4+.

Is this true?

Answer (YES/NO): NO